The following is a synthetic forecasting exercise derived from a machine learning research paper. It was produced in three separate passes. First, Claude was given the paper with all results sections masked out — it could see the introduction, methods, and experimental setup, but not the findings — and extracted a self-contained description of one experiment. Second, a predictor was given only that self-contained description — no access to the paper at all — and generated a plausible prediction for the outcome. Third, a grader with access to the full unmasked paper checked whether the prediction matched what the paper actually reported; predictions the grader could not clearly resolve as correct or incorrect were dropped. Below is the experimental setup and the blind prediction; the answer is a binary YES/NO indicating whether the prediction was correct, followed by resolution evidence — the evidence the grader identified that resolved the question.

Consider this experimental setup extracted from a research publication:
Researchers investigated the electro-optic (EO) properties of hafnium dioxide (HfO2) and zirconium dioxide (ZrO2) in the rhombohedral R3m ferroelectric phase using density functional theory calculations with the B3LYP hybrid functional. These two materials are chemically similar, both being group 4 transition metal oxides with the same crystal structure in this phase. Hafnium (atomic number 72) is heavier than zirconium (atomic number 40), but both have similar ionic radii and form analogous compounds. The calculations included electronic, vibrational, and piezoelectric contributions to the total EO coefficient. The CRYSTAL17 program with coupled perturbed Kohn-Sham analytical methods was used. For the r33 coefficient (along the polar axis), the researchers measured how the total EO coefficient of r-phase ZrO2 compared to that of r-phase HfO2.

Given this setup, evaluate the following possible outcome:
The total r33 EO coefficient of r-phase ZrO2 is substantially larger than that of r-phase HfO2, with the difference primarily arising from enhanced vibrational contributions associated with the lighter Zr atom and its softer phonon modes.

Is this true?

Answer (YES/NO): NO